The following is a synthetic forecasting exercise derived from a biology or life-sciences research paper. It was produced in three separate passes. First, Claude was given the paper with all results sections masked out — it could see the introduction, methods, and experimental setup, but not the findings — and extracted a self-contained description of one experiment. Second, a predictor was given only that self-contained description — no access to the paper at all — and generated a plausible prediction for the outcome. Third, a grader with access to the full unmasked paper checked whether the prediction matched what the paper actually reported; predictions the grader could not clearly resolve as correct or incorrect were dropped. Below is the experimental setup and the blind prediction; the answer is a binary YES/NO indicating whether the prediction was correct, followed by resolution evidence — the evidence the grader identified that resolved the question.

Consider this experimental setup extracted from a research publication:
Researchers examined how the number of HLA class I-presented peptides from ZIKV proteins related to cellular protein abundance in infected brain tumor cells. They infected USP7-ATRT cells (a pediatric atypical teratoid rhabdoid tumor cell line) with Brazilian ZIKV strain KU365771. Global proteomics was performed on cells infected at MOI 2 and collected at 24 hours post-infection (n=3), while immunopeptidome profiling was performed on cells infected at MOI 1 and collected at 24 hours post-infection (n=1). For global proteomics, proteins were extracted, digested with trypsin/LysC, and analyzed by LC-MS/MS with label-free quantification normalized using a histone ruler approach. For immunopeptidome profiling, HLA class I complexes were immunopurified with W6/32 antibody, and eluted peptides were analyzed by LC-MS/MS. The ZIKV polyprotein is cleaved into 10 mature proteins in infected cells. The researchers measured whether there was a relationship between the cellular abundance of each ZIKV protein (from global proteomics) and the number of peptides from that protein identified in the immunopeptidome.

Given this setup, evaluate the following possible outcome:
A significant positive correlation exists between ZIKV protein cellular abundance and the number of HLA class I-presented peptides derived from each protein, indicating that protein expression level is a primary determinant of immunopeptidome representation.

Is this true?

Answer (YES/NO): YES